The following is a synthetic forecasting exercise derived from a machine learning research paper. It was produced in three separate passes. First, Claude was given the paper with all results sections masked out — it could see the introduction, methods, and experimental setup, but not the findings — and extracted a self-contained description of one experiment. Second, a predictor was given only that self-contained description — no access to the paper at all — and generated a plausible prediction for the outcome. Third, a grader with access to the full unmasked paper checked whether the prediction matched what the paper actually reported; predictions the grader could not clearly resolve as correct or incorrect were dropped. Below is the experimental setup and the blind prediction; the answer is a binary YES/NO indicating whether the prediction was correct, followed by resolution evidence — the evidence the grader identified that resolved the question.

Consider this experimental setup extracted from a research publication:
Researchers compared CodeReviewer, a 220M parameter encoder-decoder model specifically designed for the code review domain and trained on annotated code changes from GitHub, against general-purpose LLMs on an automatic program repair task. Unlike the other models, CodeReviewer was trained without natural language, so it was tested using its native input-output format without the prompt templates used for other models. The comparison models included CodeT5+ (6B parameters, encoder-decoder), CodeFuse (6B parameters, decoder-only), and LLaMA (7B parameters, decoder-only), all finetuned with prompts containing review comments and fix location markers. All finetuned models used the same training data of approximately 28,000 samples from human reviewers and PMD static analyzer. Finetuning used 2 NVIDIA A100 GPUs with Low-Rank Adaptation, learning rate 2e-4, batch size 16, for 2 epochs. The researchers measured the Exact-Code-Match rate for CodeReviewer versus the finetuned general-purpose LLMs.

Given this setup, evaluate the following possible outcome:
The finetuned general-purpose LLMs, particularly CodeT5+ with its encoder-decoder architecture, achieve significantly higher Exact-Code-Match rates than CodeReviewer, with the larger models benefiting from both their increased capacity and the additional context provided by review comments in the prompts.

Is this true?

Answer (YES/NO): NO